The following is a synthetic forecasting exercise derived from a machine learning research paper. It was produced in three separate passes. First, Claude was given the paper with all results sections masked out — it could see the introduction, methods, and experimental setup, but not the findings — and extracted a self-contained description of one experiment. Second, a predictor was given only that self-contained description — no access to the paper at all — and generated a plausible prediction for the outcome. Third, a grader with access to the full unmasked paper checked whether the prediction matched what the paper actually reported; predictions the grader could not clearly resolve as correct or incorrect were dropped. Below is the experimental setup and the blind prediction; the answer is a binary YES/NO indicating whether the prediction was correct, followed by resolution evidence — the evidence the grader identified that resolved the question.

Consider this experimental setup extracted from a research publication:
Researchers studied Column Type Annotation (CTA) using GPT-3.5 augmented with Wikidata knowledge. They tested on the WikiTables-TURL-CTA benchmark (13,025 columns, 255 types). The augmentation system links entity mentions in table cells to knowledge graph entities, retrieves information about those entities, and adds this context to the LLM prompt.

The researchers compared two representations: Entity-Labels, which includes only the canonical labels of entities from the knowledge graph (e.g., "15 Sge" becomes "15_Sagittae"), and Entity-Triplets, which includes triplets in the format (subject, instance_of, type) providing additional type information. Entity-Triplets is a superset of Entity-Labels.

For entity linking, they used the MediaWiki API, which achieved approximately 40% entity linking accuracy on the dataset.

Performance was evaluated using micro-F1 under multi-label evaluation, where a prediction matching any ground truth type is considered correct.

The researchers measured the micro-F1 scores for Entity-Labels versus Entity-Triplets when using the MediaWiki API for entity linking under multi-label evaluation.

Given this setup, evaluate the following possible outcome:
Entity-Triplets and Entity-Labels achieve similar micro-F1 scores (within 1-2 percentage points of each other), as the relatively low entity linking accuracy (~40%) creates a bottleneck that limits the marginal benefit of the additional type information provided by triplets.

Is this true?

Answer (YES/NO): YES